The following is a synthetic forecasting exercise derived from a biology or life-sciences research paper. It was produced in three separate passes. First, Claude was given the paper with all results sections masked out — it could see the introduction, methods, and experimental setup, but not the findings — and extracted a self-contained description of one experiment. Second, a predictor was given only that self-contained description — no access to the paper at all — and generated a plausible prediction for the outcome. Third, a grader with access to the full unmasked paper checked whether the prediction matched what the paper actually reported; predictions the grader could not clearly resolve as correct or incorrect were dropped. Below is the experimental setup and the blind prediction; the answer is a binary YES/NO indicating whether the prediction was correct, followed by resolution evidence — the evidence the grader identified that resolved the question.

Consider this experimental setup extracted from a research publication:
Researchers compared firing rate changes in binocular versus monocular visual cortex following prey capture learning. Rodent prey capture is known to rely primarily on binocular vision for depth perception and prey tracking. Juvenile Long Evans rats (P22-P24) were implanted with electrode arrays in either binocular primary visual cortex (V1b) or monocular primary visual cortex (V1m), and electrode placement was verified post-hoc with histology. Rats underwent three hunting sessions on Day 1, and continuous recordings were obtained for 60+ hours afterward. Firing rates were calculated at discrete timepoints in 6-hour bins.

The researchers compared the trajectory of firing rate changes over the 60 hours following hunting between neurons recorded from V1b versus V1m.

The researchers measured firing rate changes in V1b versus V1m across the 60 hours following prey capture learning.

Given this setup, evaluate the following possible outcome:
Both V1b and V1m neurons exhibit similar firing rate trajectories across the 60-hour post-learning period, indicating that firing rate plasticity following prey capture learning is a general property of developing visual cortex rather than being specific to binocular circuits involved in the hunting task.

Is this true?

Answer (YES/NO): NO